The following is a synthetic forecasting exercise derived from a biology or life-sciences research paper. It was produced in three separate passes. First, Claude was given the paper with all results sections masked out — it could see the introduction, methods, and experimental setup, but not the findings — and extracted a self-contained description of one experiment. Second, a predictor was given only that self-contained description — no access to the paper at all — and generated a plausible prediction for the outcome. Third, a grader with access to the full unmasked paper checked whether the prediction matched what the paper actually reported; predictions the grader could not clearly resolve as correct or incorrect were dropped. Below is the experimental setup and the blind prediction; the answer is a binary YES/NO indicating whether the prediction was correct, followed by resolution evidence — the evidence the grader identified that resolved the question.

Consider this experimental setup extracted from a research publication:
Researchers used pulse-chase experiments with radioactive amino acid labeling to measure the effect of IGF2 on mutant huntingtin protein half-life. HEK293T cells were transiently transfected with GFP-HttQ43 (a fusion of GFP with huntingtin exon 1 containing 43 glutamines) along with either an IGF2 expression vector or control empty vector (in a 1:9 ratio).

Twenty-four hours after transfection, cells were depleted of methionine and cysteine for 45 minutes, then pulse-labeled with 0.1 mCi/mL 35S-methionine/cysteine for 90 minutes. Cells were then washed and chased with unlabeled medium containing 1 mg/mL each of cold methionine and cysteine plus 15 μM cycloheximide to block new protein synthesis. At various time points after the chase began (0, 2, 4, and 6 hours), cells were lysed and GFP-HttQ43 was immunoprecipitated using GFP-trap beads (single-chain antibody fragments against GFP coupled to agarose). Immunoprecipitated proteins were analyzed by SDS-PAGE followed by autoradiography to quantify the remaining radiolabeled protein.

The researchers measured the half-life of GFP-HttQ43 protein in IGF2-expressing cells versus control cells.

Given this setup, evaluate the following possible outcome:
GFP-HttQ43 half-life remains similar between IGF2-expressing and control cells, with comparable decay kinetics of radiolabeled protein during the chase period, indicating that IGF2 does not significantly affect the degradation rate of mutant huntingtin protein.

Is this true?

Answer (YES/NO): NO